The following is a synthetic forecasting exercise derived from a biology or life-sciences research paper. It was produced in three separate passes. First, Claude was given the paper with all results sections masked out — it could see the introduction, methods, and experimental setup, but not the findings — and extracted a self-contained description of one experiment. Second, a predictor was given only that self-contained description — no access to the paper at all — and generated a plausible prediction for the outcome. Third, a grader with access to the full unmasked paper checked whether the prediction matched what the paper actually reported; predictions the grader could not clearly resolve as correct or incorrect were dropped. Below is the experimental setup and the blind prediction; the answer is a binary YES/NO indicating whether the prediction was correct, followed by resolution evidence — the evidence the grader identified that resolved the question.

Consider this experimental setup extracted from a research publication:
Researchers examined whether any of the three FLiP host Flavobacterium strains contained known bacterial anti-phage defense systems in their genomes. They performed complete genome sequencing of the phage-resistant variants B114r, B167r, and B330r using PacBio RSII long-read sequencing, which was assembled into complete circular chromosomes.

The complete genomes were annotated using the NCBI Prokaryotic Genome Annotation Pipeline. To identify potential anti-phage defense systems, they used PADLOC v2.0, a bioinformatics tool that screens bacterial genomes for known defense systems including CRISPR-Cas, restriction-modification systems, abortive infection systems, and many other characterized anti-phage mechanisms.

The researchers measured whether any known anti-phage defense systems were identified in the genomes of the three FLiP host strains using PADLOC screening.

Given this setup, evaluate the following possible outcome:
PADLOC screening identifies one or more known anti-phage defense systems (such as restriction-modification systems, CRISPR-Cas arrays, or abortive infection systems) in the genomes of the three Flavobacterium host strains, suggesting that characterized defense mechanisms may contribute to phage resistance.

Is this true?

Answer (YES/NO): YES